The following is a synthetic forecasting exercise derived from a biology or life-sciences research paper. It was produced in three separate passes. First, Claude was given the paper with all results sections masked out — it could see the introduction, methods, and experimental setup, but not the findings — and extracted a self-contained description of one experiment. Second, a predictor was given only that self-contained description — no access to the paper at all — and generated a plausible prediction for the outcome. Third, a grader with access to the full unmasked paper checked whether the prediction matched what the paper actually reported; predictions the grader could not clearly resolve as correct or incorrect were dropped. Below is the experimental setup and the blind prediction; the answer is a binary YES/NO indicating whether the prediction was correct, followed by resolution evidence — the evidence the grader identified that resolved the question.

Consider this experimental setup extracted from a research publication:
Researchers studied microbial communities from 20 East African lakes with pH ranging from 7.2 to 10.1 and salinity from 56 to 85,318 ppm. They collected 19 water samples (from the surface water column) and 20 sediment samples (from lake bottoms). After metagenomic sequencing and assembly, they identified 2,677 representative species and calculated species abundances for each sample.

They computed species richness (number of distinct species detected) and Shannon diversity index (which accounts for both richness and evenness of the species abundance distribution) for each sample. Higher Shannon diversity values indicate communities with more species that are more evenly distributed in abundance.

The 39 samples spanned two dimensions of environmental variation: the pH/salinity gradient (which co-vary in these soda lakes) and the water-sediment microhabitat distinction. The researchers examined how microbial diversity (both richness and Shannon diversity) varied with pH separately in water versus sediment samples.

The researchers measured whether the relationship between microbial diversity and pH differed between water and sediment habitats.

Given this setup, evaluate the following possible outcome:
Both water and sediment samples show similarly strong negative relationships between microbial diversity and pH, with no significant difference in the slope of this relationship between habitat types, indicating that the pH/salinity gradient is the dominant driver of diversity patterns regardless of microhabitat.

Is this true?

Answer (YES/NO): NO